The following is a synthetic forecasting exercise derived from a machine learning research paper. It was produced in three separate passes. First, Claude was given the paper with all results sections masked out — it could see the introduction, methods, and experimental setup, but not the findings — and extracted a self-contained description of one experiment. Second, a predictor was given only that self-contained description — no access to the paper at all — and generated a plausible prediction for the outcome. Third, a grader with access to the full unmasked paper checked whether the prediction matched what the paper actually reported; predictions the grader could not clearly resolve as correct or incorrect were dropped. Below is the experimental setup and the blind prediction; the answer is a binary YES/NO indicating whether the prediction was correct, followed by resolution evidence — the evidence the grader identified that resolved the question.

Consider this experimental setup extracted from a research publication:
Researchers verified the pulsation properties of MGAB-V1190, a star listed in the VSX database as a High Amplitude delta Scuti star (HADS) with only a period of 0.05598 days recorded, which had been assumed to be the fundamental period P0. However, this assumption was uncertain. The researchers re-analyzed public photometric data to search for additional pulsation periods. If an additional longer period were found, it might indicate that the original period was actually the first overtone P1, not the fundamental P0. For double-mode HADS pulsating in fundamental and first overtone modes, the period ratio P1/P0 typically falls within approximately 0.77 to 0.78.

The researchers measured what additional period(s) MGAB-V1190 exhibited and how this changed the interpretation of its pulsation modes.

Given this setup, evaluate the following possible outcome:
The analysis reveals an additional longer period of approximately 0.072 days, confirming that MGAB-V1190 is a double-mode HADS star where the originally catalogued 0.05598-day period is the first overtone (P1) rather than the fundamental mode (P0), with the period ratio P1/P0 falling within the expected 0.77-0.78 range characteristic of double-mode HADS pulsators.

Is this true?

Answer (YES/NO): YES